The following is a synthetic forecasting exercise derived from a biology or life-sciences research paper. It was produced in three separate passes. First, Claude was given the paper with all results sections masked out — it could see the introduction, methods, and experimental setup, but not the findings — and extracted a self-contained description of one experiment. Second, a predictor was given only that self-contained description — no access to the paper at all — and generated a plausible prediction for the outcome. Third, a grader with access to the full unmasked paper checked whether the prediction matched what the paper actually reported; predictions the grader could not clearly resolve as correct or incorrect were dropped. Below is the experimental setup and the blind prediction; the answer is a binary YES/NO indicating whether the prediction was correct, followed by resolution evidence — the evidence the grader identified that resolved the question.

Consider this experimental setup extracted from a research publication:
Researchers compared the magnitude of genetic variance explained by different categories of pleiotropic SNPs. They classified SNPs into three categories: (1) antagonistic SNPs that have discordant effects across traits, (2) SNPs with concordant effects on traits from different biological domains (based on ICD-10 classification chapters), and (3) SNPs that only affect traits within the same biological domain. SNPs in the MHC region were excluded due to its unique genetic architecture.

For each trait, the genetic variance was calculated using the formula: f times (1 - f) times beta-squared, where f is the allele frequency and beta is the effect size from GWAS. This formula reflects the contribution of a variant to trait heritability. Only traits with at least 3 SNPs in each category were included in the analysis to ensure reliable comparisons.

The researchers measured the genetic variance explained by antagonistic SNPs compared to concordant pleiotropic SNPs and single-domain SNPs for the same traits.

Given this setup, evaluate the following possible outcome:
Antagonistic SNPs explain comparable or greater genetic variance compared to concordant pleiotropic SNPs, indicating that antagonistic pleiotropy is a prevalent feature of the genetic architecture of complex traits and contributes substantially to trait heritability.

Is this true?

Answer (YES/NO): YES